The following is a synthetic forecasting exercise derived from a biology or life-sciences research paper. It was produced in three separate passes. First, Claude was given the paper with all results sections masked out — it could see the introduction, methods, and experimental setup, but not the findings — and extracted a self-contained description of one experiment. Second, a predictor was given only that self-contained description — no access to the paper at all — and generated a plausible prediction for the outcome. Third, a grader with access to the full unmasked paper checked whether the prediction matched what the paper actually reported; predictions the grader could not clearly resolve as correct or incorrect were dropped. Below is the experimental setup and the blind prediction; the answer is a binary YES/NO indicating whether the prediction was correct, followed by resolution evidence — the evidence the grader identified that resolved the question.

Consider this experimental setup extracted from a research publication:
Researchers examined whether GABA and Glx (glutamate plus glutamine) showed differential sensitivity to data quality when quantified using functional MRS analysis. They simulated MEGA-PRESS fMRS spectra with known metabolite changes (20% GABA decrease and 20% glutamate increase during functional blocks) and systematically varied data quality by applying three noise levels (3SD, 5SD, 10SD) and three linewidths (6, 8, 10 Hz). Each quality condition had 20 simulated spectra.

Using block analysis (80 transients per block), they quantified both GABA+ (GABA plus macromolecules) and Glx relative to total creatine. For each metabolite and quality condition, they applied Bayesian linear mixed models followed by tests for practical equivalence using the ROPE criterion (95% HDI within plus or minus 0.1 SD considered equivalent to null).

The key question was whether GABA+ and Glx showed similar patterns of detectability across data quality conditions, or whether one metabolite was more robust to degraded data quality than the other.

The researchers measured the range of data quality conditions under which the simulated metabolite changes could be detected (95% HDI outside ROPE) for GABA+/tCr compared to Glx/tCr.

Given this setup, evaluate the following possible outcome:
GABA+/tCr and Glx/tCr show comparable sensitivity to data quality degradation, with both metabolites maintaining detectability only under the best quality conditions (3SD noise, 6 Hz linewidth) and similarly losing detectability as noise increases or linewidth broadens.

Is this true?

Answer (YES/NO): NO